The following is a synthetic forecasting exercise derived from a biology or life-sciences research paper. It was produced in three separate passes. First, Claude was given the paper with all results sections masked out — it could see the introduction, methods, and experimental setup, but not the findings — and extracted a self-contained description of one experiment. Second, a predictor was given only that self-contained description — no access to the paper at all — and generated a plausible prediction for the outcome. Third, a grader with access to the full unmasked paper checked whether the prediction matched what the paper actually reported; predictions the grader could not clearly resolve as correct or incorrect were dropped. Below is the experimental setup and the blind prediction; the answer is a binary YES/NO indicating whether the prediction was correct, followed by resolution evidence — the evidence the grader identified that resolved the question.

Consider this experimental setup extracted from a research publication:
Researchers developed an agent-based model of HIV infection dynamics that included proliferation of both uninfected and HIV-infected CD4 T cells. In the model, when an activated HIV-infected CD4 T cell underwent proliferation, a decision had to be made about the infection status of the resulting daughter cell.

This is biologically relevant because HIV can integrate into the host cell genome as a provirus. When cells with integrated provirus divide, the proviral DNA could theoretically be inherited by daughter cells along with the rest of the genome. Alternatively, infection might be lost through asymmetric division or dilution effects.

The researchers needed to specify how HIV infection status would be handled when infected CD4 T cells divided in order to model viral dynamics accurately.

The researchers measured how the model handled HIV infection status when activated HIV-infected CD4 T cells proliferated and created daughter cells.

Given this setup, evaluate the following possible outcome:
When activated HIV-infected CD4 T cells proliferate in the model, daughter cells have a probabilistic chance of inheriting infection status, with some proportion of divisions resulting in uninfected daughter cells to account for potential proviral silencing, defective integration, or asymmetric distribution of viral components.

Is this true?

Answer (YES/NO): NO